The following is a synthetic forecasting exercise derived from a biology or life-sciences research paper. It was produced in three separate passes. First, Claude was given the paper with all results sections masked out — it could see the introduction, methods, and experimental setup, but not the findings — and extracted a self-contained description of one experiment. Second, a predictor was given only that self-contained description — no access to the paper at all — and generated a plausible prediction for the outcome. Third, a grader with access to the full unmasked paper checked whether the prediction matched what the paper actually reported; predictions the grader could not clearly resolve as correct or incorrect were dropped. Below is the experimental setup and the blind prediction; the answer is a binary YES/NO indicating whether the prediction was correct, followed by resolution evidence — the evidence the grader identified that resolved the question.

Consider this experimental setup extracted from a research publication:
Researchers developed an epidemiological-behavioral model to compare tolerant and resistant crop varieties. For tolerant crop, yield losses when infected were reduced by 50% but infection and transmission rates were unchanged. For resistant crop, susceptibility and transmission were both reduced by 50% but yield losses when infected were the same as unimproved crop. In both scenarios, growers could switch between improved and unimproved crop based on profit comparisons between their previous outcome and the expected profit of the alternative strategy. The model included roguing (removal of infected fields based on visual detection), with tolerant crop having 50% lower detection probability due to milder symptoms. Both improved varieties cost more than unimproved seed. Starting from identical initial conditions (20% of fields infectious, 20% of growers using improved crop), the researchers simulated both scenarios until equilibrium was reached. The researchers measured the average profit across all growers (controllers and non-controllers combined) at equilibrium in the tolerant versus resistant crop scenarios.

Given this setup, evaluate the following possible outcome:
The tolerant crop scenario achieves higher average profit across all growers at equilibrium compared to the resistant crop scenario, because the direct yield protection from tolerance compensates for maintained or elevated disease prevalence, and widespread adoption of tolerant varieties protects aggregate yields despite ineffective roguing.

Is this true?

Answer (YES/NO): NO